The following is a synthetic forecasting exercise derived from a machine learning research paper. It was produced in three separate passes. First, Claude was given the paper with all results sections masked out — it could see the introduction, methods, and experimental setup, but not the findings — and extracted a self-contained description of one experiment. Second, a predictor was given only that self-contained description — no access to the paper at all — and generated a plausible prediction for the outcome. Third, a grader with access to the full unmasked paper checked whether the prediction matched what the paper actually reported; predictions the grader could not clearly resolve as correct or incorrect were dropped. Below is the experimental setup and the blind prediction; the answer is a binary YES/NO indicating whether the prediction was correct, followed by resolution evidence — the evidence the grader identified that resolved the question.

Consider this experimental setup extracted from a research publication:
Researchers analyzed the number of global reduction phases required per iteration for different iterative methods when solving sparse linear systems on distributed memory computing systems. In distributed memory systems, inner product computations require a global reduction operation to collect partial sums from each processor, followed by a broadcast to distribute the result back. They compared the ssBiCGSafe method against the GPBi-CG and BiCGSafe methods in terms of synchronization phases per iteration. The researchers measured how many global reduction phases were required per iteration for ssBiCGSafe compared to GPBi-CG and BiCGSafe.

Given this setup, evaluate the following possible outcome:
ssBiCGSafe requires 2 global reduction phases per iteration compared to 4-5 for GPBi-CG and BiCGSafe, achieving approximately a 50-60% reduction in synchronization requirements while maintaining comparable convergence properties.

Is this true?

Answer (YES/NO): NO